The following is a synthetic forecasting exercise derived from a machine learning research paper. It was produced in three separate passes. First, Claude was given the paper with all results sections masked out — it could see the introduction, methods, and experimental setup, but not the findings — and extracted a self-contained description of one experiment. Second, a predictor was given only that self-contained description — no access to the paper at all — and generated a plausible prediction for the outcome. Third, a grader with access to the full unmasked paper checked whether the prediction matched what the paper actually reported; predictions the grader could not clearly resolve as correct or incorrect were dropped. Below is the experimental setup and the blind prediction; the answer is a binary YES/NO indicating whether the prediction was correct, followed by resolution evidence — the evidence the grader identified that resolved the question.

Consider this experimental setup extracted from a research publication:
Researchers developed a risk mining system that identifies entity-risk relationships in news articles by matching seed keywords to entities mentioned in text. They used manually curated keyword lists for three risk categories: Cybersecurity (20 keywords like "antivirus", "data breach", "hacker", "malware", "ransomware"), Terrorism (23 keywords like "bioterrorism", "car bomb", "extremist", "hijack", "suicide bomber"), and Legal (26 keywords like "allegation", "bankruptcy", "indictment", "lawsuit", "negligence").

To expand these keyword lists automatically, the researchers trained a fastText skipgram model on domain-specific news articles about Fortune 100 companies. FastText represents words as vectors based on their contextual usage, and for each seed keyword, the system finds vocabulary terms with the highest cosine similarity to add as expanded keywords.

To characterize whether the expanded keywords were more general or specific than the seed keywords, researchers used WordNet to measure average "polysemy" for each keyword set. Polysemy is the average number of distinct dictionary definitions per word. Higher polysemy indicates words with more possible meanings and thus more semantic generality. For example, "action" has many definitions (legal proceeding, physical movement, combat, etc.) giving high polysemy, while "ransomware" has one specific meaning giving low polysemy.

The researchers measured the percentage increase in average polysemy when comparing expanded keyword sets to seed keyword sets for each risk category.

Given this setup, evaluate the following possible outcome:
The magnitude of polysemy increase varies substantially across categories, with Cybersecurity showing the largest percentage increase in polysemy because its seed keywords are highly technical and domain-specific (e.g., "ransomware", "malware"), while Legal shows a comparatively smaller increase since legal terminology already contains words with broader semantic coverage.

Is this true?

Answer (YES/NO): NO